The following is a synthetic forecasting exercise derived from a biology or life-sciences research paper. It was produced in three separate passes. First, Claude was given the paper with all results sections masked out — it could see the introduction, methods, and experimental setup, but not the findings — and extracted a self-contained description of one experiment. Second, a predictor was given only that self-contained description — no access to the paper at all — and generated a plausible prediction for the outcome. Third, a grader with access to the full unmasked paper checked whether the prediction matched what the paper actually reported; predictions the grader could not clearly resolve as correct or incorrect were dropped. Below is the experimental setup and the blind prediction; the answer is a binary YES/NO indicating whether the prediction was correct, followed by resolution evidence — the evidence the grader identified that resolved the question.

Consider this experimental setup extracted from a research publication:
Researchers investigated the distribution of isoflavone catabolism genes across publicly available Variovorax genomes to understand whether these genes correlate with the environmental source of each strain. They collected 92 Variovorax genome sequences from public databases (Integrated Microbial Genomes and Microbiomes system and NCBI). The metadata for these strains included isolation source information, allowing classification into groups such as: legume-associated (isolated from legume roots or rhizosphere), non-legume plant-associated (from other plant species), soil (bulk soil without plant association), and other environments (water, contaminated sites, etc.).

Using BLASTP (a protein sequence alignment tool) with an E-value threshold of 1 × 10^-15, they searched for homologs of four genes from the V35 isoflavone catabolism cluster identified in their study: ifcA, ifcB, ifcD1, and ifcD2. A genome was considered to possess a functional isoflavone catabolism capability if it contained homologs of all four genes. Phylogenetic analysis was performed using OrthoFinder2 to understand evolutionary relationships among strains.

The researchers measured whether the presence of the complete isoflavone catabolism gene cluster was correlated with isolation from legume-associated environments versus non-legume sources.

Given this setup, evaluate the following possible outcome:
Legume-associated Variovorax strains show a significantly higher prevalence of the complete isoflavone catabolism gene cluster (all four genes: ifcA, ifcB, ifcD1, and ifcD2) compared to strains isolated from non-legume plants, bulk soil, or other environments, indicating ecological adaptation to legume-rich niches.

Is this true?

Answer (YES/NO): NO